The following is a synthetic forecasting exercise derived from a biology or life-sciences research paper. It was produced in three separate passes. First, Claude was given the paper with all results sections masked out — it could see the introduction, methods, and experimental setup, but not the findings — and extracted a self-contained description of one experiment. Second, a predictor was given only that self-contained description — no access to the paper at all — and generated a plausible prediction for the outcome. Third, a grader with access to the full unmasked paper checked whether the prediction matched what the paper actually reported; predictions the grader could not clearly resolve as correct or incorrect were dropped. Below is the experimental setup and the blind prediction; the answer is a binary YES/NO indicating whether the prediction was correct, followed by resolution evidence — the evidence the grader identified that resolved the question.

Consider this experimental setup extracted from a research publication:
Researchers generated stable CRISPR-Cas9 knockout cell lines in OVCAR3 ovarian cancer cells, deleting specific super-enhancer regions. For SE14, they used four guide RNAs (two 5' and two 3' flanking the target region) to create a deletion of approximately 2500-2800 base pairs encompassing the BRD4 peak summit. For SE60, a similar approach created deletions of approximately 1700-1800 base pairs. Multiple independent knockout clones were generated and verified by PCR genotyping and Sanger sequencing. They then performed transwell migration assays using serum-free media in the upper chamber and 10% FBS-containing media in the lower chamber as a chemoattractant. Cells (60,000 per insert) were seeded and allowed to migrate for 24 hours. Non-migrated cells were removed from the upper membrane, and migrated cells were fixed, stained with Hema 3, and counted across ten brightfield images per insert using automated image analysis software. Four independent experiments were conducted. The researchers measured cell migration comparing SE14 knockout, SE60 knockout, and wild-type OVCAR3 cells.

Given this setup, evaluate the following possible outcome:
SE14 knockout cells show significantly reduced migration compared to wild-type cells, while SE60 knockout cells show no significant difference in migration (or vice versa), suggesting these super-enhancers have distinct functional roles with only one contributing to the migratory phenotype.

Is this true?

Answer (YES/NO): NO